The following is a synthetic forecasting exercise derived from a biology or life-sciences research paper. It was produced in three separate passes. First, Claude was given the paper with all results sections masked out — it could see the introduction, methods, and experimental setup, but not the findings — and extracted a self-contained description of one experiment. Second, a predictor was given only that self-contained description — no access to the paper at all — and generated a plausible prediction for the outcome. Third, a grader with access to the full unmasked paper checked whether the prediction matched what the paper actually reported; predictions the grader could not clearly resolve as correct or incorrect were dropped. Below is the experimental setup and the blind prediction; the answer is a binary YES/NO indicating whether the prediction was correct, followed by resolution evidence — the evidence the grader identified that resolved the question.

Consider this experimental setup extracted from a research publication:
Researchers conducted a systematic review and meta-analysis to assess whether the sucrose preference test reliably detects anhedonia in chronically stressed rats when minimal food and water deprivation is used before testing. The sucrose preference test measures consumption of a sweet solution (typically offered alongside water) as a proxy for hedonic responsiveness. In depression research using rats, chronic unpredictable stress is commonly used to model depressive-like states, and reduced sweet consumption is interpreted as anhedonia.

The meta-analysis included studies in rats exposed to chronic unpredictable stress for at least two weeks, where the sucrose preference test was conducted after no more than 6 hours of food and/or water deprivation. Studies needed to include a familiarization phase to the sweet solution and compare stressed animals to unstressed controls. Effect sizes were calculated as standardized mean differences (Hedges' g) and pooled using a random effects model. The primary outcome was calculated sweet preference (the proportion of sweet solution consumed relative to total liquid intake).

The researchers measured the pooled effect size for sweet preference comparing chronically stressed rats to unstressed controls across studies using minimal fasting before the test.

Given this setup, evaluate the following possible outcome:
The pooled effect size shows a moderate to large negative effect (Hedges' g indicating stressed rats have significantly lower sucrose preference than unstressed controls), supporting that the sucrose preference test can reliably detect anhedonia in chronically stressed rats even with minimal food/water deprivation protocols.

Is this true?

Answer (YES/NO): NO